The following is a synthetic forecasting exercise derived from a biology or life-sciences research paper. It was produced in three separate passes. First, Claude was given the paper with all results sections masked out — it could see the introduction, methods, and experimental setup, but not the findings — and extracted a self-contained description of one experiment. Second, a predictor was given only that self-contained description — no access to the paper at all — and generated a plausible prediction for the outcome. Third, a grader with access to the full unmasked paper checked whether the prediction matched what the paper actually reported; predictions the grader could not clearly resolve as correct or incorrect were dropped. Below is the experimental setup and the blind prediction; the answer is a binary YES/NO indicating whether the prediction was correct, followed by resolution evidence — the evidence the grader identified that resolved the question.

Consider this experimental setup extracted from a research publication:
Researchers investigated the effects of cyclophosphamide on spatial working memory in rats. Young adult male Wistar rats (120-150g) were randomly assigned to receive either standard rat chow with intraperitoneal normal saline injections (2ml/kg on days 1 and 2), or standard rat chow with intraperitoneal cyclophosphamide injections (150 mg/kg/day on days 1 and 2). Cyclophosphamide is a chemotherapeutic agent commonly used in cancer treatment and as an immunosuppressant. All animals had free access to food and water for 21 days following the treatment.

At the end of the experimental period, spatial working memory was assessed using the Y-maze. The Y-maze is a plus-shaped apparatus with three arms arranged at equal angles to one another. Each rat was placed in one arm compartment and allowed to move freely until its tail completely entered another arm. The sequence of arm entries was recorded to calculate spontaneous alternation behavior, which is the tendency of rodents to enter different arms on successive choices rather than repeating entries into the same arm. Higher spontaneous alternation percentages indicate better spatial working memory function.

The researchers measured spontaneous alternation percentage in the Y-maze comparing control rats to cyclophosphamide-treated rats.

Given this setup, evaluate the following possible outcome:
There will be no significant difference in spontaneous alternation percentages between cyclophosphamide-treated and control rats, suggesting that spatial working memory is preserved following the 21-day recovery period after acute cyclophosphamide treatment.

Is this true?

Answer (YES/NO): NO